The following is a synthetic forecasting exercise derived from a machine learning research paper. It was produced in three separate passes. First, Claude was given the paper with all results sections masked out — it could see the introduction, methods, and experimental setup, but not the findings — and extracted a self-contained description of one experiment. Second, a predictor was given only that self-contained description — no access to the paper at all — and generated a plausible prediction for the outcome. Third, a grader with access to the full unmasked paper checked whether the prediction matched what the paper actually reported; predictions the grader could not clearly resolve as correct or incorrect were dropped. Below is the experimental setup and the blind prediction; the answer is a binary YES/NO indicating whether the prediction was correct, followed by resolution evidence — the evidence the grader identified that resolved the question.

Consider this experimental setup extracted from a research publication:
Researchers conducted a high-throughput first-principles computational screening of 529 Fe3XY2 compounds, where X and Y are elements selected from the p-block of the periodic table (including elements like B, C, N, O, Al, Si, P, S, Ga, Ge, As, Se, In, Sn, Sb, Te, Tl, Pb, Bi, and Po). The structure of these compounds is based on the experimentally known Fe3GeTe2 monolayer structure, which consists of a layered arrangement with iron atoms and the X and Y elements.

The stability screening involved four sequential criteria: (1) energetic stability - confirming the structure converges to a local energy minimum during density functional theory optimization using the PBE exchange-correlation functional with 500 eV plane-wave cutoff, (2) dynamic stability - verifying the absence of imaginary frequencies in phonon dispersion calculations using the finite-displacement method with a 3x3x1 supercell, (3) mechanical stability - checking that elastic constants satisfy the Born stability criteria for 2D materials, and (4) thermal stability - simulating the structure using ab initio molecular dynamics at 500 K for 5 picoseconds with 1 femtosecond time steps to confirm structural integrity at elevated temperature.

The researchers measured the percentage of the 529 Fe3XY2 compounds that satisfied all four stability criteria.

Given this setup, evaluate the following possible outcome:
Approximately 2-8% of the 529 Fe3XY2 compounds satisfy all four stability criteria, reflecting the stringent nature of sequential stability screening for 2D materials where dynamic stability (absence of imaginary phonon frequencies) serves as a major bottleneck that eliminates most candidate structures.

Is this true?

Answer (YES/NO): YES